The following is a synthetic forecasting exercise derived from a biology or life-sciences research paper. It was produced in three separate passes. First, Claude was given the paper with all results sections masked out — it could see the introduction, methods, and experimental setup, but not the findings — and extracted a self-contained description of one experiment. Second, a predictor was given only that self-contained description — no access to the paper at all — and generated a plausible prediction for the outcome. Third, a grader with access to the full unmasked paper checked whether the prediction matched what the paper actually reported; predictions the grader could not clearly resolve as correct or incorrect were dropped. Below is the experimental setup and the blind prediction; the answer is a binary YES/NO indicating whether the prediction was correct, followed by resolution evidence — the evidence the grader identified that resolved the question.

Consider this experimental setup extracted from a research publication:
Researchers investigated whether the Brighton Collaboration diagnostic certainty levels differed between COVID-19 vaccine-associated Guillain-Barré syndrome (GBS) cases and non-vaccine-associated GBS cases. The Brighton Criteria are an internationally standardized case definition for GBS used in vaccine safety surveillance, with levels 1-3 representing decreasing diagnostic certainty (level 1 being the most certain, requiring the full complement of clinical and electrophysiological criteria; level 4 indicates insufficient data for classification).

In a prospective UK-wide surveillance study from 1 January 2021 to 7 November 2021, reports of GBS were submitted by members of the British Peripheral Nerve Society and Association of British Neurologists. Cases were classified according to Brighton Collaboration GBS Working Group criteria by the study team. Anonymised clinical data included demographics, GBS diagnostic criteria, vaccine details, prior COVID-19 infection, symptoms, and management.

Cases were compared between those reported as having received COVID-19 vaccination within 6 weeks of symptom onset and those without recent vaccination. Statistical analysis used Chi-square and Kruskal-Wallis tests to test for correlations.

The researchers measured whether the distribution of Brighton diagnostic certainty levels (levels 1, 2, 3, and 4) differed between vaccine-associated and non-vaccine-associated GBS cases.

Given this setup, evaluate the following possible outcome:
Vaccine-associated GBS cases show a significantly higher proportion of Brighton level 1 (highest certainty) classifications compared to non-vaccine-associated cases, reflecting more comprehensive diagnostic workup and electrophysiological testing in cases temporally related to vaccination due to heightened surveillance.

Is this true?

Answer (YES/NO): NO